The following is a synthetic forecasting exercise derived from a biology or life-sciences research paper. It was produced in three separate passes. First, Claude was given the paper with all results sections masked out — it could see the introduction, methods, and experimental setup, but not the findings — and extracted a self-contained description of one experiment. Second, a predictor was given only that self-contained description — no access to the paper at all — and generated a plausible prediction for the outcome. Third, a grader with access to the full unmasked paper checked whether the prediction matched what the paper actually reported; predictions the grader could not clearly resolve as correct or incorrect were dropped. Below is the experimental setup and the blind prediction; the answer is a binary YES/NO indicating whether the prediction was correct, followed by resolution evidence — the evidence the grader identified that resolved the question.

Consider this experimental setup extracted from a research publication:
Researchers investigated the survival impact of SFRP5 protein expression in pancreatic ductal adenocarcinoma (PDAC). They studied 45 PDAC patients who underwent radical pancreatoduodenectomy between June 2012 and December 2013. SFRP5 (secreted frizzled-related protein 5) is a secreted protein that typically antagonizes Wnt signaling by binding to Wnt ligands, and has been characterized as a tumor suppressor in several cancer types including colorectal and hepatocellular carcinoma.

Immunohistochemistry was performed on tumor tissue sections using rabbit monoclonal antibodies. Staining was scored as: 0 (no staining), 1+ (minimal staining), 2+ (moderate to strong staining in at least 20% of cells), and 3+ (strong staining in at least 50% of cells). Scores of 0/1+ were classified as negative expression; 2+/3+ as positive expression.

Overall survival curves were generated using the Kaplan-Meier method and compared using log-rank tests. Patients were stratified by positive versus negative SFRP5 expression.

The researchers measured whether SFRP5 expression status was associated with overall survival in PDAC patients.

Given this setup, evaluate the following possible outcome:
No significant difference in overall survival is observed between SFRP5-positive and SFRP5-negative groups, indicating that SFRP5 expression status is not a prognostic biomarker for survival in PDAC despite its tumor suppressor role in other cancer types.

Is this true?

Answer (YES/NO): NO